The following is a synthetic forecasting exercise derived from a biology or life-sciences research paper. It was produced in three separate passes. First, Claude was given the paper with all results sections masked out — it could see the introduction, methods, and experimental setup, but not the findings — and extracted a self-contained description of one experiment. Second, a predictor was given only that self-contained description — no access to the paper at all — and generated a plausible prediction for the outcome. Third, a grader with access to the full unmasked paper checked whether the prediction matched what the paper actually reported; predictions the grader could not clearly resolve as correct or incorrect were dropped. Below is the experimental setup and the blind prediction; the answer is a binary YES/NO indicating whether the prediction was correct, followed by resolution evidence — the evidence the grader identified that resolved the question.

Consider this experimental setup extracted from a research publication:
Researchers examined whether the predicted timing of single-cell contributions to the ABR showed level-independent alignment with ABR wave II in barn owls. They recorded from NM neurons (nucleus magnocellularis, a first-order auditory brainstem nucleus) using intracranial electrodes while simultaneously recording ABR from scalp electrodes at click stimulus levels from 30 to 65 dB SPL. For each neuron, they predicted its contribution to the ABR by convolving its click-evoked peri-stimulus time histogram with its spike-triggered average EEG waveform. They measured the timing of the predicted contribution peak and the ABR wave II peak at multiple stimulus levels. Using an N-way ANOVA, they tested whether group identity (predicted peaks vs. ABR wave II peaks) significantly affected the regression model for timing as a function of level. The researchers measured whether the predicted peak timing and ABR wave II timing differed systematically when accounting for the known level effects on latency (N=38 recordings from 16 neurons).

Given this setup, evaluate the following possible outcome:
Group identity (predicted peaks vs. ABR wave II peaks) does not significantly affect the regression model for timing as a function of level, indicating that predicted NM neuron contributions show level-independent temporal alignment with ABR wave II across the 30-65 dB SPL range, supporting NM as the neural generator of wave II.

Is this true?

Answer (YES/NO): YES